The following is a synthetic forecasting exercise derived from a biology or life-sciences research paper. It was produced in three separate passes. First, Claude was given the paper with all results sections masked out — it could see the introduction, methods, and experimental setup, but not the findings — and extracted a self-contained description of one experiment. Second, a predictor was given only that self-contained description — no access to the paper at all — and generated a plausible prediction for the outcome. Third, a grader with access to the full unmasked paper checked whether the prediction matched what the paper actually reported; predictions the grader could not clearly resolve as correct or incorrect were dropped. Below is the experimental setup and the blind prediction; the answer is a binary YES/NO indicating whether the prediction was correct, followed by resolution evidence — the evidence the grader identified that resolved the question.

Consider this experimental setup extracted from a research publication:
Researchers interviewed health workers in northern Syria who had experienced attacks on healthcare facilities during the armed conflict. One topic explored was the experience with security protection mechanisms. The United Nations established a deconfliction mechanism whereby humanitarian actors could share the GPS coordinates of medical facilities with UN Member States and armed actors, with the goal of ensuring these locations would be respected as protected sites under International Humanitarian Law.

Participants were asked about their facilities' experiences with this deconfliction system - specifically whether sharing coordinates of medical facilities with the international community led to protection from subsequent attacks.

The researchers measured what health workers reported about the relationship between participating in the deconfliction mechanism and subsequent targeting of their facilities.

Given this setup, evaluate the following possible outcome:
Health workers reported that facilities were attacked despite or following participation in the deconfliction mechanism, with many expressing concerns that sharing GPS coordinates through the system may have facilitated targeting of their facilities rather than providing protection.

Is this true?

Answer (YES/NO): NO